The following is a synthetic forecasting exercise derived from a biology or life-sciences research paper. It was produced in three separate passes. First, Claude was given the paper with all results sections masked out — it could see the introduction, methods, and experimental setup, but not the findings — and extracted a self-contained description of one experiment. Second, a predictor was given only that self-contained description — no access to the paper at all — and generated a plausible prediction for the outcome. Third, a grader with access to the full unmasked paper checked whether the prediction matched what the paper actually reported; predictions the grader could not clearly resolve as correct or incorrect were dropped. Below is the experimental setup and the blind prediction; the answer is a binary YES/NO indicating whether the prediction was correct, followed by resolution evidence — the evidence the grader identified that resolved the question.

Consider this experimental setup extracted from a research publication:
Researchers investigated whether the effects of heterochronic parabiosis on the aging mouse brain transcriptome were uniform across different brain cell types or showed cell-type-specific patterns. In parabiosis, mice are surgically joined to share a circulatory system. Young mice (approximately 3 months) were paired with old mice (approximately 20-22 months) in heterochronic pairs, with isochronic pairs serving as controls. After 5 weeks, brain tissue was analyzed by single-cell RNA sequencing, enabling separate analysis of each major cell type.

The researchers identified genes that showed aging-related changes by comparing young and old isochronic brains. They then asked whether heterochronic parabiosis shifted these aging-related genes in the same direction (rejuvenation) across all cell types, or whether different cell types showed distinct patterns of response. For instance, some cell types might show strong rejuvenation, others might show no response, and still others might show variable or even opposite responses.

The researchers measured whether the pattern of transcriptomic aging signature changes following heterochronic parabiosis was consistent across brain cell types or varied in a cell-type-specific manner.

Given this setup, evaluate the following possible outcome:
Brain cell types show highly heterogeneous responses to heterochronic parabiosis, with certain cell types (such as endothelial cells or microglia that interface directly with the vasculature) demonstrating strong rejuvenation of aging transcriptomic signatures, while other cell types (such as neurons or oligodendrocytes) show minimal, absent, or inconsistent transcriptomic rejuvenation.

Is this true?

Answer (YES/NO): NO